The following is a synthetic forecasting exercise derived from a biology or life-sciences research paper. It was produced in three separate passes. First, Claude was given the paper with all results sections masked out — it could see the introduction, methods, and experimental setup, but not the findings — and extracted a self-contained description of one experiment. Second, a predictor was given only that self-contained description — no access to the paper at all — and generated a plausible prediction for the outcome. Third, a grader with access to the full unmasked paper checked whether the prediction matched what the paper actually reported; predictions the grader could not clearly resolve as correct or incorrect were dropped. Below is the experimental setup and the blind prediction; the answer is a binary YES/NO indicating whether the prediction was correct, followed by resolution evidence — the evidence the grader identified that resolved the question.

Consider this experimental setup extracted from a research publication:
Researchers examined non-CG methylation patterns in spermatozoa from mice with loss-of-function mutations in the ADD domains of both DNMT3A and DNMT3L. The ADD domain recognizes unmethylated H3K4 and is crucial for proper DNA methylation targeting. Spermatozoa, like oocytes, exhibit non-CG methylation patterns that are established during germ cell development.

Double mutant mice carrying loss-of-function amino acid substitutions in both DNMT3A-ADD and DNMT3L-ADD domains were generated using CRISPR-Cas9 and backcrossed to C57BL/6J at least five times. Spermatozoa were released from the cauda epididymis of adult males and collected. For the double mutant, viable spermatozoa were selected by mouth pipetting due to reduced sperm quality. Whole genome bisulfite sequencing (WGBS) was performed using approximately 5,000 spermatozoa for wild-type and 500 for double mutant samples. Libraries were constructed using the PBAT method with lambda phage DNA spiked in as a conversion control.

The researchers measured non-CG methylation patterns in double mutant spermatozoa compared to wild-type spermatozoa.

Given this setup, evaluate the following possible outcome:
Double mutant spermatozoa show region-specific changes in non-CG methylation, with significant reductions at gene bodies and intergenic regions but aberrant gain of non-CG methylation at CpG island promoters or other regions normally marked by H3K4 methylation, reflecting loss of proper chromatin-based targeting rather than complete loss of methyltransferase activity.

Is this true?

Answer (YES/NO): NO